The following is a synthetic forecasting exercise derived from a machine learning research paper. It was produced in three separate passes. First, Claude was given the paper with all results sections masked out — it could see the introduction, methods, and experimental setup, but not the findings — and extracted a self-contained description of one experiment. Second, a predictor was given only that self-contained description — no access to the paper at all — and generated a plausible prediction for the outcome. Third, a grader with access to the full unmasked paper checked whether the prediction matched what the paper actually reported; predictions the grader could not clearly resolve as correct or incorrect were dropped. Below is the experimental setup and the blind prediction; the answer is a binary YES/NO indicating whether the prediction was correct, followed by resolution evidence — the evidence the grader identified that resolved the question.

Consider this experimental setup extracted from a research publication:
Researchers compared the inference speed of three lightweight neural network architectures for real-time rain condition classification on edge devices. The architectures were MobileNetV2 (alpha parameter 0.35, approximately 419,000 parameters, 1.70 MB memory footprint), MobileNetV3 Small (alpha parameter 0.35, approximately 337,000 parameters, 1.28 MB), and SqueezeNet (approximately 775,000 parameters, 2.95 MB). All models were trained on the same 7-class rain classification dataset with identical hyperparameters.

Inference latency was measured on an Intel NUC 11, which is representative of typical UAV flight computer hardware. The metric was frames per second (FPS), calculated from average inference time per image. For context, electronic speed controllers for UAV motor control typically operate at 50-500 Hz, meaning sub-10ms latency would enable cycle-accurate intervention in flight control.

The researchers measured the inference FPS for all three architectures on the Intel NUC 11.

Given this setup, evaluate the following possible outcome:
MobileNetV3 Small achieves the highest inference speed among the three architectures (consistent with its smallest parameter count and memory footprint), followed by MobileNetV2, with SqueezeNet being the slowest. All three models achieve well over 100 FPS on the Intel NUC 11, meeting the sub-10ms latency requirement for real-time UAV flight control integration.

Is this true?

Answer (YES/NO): NO